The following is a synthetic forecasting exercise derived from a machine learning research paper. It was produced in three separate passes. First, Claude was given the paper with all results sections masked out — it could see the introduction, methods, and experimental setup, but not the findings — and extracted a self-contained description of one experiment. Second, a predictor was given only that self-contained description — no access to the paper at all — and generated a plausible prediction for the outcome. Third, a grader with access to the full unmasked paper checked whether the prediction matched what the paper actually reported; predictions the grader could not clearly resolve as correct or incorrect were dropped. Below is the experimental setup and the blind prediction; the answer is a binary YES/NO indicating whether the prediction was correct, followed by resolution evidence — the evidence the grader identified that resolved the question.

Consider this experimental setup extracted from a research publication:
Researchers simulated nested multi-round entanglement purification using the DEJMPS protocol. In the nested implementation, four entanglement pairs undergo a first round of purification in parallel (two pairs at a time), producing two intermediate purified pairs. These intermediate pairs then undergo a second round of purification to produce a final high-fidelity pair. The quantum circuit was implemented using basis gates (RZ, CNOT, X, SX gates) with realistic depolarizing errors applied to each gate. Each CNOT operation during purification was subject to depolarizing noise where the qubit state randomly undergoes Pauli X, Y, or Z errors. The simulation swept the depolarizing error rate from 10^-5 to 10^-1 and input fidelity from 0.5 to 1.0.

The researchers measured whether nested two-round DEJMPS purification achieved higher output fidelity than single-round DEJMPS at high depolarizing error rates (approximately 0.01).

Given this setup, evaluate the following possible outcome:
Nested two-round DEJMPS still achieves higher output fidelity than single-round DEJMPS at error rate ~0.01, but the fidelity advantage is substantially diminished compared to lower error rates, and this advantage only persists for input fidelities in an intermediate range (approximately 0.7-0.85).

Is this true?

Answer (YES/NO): NO